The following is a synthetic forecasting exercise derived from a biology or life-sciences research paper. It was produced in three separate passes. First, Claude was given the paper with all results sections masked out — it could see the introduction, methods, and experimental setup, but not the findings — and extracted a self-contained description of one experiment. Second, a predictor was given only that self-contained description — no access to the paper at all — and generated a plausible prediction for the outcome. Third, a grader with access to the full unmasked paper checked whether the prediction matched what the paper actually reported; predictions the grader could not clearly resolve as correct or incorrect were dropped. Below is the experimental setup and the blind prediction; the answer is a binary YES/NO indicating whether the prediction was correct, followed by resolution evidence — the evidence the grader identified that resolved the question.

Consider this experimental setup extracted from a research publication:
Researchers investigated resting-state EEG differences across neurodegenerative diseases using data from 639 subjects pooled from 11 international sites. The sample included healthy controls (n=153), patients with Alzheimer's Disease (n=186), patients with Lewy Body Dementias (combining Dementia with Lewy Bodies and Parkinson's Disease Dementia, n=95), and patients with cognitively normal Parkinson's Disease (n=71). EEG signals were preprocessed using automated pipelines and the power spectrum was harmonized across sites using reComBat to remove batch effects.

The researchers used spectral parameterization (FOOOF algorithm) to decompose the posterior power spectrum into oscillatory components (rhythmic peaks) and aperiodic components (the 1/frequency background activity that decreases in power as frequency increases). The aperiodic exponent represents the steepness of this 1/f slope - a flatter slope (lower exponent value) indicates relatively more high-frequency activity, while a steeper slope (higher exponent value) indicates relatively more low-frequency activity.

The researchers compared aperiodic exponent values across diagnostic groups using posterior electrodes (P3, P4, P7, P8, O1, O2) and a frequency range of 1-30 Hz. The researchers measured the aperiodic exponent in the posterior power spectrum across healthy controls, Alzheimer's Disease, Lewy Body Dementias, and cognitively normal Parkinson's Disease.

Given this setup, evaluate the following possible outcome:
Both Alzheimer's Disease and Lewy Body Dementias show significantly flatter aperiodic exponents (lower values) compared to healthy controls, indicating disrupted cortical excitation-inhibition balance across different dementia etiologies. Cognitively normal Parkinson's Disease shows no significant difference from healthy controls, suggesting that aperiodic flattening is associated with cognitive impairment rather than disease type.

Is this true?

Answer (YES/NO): NO